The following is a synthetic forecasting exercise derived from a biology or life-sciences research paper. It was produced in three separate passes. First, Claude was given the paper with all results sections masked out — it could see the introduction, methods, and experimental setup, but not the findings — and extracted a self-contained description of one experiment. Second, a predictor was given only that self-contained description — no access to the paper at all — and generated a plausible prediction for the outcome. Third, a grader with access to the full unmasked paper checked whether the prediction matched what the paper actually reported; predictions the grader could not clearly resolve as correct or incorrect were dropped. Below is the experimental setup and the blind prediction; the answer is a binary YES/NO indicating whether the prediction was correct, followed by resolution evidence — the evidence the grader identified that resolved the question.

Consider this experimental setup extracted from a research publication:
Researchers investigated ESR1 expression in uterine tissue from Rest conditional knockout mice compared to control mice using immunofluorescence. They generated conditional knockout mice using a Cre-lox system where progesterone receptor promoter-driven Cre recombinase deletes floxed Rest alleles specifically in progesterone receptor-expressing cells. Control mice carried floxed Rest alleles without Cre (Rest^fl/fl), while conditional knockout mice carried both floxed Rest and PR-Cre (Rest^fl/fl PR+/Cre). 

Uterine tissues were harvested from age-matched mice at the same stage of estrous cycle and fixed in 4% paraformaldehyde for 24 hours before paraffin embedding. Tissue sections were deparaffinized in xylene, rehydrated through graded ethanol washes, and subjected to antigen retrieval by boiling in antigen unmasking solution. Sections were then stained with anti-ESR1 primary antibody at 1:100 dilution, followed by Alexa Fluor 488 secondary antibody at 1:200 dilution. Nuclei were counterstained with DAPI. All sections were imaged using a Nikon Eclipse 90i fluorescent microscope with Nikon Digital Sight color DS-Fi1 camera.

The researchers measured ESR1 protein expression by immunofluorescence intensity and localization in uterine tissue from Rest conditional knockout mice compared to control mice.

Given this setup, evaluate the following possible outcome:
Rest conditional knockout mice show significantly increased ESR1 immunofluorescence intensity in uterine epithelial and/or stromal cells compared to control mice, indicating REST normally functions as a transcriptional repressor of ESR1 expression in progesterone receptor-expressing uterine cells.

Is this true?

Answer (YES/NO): YES